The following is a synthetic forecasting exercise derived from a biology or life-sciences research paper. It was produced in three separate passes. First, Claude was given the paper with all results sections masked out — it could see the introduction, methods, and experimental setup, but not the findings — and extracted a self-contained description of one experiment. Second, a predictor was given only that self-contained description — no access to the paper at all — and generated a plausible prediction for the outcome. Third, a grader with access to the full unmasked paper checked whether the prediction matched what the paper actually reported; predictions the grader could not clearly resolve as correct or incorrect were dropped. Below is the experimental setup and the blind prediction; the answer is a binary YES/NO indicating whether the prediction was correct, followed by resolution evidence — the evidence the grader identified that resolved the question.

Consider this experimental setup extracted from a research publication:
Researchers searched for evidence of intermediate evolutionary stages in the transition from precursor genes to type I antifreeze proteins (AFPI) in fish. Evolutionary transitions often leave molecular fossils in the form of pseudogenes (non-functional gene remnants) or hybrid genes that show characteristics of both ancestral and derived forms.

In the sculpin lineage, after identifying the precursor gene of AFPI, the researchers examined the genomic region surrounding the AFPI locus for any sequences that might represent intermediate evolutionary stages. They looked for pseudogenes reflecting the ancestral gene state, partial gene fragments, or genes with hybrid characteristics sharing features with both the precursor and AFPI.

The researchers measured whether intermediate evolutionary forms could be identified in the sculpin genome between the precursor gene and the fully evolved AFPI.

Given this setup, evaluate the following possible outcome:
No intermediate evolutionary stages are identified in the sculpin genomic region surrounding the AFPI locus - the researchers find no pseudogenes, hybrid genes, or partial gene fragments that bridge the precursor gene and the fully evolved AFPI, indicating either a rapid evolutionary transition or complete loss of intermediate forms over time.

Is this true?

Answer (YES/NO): NO